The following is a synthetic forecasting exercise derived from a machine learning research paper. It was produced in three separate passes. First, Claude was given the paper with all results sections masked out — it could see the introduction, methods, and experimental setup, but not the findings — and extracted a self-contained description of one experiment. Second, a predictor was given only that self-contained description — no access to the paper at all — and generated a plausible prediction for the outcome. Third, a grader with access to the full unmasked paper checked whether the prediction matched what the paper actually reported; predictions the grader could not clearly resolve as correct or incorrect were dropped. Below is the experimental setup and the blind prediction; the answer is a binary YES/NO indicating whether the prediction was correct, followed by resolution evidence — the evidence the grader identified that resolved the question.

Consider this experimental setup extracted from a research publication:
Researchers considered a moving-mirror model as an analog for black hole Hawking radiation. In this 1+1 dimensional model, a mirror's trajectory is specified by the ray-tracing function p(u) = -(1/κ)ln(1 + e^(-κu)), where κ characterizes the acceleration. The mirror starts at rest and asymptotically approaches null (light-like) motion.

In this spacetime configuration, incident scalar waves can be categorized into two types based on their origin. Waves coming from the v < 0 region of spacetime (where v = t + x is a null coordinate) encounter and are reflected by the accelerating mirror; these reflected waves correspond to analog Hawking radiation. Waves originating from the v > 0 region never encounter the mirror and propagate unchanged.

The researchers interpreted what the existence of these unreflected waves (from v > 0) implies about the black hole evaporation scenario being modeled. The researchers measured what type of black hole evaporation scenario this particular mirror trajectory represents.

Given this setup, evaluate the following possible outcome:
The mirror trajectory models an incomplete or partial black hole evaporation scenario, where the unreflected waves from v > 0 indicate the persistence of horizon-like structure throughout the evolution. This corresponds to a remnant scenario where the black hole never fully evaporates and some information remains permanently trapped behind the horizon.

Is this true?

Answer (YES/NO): NO